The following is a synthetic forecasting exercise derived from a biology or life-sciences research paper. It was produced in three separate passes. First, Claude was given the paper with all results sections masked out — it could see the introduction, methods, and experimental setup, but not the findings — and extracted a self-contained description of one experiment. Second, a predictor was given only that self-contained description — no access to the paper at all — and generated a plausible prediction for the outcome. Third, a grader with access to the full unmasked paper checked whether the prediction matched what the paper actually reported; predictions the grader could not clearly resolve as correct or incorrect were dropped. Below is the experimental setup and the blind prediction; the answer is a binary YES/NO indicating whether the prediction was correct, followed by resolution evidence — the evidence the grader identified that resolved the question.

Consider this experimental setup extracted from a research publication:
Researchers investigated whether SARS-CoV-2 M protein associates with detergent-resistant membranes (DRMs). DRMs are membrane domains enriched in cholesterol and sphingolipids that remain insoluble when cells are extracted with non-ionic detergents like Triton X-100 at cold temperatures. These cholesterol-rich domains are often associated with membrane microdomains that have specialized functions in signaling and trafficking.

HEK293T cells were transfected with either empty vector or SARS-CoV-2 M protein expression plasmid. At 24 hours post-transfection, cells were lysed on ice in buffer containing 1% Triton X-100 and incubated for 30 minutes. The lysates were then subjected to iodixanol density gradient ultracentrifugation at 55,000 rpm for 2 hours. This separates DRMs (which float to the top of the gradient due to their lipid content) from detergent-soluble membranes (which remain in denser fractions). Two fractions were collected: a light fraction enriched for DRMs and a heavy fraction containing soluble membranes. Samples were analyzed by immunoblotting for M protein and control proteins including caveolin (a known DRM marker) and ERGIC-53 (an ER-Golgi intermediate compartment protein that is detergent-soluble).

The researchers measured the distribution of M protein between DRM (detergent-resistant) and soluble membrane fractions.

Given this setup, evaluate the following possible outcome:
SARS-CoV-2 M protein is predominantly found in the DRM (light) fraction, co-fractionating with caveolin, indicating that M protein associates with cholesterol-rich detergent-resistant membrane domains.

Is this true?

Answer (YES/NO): NO